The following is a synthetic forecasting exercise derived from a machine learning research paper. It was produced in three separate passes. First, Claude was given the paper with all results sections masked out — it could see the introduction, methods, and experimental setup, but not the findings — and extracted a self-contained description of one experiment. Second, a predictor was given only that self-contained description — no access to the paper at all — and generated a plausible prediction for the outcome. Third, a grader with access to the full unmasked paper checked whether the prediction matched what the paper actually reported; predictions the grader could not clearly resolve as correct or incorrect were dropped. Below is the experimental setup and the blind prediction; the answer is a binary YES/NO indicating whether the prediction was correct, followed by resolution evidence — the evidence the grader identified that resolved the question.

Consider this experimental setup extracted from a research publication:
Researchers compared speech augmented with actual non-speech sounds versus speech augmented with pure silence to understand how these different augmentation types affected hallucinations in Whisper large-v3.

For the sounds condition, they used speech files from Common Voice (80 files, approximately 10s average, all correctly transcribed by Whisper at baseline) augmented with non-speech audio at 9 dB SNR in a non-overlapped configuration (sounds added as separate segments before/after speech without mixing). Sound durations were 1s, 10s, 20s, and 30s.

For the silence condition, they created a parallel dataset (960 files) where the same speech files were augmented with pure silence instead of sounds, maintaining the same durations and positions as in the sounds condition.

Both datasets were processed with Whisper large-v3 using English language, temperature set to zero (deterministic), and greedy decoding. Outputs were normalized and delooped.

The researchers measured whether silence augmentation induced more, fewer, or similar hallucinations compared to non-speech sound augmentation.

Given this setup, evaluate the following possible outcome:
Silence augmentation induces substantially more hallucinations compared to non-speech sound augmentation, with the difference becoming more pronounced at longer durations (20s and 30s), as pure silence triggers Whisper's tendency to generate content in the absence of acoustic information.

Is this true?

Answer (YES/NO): NO